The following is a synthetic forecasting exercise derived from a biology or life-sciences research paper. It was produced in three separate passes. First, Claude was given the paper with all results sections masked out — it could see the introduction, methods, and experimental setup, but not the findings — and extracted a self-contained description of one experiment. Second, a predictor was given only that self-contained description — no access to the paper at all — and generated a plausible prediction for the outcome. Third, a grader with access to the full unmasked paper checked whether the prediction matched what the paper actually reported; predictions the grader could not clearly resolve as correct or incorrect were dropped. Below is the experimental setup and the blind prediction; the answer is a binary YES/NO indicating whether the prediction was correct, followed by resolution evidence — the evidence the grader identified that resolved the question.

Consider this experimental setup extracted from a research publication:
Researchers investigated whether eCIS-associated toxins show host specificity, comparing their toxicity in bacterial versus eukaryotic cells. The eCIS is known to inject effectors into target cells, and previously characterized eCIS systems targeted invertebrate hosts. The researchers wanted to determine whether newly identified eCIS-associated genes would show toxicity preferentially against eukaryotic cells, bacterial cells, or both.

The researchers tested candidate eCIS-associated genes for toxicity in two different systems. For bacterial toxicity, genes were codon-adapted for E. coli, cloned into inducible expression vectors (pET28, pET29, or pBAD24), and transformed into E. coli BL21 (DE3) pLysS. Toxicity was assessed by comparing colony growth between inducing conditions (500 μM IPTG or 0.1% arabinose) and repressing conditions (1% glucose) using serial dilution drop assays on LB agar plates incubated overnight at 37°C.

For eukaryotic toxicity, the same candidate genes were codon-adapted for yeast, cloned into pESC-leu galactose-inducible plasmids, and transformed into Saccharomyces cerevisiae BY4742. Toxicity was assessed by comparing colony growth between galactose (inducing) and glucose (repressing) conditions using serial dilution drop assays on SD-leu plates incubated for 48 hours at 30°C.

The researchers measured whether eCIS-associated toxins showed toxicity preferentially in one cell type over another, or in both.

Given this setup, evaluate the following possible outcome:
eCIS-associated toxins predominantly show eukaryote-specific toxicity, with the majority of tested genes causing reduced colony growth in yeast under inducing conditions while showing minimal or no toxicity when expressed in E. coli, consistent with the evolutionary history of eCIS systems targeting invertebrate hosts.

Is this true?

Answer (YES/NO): NO